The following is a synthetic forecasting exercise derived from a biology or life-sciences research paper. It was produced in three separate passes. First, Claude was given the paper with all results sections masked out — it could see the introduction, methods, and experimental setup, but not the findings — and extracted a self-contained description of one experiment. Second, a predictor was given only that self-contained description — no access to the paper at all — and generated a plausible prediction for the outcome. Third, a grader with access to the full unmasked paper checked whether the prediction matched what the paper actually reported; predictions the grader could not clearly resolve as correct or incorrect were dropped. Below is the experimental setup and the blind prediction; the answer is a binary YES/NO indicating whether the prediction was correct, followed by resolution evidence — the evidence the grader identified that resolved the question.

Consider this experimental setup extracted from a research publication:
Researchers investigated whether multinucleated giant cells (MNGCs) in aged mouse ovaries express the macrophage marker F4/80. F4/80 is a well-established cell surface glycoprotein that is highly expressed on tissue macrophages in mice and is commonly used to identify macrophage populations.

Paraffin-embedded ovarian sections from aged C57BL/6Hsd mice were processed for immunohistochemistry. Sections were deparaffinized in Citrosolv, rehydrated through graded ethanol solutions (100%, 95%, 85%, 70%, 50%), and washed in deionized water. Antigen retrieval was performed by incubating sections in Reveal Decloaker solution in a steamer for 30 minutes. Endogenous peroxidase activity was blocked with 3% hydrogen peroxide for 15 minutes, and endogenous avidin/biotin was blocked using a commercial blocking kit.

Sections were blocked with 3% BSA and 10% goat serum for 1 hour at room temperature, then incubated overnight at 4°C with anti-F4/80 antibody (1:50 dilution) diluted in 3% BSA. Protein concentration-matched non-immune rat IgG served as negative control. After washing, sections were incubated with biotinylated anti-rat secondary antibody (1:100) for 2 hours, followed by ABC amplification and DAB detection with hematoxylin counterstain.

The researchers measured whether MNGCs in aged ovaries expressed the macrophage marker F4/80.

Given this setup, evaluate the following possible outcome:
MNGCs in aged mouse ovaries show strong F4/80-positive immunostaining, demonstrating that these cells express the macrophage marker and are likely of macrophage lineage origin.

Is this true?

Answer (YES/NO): YES